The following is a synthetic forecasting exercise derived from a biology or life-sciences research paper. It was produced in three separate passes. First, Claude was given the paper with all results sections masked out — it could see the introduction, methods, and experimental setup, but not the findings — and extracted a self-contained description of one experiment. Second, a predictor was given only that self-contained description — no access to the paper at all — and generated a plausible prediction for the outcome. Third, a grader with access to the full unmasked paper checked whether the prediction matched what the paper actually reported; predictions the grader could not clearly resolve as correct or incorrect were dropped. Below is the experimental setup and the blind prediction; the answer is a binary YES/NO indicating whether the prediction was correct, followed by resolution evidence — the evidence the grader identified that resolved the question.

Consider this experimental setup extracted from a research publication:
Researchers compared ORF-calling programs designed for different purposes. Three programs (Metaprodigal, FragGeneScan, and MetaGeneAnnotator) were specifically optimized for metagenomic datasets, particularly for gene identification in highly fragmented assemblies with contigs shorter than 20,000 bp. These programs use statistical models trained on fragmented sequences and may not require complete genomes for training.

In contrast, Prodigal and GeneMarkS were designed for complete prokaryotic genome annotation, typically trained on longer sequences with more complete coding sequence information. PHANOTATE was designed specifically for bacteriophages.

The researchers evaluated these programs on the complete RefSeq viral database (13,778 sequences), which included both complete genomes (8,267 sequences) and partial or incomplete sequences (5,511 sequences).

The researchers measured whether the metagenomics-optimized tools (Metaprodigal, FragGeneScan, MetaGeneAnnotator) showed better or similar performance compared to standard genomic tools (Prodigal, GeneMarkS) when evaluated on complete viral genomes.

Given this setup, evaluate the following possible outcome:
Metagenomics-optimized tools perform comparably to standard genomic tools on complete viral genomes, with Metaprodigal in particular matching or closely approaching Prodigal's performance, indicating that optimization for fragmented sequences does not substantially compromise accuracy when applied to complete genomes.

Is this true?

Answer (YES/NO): YES